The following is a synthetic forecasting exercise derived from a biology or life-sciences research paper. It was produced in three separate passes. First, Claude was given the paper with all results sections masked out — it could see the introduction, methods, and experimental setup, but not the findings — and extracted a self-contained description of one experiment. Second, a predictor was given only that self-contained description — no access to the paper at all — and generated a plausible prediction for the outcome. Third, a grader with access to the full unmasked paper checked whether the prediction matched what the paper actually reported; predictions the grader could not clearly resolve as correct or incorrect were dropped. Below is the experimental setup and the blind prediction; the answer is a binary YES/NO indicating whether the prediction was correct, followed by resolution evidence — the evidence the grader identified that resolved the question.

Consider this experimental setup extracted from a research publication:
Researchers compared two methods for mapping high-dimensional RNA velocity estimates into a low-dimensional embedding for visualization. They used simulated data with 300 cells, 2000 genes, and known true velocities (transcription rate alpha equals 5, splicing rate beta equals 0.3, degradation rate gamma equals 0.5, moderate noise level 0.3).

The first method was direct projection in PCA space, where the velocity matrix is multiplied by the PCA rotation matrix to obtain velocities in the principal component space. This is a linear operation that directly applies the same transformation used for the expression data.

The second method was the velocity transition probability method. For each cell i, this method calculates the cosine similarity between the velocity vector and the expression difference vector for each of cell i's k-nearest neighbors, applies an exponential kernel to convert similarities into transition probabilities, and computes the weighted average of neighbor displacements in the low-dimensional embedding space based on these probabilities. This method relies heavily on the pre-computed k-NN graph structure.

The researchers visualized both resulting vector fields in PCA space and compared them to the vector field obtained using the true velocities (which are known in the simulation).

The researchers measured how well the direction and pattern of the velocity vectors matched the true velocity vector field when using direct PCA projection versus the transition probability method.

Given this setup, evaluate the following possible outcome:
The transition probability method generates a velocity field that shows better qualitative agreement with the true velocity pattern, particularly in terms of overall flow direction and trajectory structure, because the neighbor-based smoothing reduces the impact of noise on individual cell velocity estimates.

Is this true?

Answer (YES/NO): NO